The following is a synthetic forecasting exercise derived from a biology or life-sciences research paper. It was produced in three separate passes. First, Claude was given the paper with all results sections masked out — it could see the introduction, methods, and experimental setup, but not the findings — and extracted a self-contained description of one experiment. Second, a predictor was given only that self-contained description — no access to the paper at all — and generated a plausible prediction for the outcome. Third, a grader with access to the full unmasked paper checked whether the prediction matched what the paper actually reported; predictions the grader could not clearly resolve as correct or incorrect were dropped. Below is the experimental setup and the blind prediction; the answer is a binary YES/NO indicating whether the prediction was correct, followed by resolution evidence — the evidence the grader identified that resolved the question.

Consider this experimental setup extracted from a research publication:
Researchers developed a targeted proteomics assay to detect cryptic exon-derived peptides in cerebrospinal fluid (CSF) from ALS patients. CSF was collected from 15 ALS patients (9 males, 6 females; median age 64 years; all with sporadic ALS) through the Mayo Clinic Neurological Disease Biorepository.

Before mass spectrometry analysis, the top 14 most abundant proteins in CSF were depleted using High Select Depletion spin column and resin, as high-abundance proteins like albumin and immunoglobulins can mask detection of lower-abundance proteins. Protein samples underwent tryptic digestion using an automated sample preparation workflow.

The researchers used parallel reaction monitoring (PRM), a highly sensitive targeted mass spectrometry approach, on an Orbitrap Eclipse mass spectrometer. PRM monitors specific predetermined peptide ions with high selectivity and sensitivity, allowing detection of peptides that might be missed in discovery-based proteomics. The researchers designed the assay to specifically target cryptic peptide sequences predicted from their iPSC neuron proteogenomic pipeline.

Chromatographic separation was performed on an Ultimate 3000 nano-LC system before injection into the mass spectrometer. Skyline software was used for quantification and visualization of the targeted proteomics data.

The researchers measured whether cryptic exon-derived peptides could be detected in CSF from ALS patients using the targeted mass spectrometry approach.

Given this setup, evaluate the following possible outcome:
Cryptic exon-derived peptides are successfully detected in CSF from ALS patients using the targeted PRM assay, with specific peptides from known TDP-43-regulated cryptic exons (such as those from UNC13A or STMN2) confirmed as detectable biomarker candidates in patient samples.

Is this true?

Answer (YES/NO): NO